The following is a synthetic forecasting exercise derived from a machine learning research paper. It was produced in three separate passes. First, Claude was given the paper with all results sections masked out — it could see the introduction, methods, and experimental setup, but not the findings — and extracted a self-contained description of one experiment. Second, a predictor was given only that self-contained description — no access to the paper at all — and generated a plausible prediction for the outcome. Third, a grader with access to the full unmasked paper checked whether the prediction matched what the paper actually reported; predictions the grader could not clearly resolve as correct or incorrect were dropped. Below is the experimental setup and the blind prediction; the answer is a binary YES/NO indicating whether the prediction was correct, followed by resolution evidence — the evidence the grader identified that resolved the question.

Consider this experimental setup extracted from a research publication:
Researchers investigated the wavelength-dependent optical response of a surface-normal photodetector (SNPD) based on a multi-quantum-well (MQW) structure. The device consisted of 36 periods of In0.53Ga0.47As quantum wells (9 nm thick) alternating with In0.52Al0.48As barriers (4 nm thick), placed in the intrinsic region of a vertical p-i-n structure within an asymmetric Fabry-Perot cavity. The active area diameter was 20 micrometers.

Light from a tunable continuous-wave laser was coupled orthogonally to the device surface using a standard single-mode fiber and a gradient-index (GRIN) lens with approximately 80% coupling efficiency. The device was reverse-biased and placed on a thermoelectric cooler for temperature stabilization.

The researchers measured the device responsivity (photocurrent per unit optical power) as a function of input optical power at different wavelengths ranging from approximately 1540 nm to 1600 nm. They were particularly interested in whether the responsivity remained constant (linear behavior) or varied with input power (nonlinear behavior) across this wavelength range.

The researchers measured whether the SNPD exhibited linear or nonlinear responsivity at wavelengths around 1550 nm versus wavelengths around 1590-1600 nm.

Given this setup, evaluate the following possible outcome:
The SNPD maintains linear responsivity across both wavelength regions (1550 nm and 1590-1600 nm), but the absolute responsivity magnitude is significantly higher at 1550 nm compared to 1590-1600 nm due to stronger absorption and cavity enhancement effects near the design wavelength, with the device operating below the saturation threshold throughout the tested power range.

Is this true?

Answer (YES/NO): NO